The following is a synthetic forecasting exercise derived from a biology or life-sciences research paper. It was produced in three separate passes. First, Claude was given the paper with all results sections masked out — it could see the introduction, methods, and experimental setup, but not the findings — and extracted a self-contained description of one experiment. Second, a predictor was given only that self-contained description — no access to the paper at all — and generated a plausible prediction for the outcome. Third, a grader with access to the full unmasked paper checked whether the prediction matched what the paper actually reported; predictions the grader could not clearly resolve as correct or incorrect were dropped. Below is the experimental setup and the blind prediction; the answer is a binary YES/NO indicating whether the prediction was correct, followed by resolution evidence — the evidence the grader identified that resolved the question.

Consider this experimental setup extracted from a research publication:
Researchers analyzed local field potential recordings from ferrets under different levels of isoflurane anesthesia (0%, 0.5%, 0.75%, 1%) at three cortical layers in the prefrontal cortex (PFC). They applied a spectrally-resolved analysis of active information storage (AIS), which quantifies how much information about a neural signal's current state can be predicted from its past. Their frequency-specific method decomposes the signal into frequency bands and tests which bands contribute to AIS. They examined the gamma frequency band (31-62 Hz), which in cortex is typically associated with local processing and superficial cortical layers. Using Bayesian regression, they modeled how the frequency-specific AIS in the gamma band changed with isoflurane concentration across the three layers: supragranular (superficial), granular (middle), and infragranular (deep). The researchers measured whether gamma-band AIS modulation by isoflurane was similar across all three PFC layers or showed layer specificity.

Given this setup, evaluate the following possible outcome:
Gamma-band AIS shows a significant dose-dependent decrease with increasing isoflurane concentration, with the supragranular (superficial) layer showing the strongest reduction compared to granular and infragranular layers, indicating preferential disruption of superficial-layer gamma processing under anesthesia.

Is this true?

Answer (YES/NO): YES